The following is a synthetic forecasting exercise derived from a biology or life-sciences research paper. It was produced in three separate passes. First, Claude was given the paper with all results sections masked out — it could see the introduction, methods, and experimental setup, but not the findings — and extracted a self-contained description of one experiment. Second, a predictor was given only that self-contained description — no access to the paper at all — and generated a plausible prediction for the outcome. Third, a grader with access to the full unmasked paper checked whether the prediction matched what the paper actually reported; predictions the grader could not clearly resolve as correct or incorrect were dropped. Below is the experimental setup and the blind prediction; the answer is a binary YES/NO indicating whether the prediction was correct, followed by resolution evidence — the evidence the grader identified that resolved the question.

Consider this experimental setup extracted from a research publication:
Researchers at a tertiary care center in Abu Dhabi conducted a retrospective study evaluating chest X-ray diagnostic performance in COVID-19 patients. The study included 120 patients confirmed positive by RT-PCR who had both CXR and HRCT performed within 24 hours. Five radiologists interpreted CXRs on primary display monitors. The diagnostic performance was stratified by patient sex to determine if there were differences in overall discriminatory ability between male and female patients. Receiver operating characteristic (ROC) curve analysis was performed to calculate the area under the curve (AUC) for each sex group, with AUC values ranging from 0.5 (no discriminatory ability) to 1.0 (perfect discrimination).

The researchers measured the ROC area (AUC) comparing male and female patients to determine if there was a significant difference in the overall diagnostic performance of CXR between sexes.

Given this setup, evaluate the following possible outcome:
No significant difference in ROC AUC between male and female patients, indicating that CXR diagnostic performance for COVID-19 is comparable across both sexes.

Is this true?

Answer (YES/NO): YES